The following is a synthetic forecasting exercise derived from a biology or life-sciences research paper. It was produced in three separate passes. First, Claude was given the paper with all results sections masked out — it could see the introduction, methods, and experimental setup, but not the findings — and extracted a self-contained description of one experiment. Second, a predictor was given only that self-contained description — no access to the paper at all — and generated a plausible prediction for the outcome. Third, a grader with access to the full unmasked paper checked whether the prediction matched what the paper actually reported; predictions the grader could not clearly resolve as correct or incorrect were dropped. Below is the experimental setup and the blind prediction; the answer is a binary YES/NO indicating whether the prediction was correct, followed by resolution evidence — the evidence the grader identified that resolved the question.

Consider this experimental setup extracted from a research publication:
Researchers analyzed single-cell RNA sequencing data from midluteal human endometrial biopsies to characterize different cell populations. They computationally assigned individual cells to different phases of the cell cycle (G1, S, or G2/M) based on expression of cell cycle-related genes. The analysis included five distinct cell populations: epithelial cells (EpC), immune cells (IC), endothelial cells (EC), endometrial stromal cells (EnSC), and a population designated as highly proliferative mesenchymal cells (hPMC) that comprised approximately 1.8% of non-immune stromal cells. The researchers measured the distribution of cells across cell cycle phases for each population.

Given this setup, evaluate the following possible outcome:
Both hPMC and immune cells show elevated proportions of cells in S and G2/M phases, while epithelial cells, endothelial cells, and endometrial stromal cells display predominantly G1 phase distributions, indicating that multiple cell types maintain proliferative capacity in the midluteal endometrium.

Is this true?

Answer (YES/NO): NO